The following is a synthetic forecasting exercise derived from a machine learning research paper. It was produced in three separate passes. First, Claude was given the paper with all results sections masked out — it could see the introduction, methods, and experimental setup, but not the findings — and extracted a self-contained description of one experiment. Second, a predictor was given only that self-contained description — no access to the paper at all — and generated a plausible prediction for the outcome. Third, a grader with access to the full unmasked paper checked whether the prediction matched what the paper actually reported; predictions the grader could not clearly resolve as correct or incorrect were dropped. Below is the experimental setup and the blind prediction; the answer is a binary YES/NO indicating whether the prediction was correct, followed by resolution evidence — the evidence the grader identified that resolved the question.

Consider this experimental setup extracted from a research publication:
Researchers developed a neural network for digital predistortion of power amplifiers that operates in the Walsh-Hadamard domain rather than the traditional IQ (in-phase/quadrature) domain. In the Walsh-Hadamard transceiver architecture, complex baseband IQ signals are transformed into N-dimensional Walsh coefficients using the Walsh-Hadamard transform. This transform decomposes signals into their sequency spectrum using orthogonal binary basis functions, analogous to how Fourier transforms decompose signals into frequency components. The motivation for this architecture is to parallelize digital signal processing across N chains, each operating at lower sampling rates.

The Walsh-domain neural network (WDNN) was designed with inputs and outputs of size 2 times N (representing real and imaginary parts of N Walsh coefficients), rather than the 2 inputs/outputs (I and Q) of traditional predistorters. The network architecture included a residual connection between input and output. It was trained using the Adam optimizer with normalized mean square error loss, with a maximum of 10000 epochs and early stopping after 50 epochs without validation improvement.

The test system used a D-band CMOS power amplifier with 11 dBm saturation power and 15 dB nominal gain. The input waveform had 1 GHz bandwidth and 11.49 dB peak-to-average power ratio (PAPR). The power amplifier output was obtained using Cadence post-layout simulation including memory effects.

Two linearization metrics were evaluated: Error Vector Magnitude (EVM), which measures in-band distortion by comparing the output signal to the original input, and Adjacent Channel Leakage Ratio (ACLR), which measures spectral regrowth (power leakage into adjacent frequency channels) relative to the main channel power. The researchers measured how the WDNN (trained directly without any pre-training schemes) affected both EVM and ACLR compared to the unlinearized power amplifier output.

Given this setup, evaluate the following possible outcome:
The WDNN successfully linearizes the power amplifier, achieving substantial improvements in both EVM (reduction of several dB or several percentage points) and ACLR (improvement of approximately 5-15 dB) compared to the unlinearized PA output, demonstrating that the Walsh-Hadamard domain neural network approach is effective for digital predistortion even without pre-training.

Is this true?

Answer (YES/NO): NO